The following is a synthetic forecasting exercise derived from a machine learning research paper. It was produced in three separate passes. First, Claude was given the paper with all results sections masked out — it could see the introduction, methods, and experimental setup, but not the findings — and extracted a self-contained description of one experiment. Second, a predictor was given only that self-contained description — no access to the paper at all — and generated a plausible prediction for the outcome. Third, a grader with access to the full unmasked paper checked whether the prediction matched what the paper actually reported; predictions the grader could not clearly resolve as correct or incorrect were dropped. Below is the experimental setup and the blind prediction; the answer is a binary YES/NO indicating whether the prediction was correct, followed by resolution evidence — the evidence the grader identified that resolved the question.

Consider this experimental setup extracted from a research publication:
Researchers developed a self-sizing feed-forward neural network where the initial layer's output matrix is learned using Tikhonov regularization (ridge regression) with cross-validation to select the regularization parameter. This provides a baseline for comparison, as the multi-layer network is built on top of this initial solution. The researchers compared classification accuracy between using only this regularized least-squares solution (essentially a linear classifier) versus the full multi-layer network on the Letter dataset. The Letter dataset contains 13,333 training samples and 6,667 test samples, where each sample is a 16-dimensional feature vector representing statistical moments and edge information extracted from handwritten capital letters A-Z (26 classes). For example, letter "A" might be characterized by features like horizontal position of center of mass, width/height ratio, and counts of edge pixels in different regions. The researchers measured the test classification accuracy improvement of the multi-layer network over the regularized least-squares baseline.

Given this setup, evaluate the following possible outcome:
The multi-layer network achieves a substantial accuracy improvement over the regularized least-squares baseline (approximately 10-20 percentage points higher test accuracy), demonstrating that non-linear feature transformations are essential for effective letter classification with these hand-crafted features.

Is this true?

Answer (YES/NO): NO